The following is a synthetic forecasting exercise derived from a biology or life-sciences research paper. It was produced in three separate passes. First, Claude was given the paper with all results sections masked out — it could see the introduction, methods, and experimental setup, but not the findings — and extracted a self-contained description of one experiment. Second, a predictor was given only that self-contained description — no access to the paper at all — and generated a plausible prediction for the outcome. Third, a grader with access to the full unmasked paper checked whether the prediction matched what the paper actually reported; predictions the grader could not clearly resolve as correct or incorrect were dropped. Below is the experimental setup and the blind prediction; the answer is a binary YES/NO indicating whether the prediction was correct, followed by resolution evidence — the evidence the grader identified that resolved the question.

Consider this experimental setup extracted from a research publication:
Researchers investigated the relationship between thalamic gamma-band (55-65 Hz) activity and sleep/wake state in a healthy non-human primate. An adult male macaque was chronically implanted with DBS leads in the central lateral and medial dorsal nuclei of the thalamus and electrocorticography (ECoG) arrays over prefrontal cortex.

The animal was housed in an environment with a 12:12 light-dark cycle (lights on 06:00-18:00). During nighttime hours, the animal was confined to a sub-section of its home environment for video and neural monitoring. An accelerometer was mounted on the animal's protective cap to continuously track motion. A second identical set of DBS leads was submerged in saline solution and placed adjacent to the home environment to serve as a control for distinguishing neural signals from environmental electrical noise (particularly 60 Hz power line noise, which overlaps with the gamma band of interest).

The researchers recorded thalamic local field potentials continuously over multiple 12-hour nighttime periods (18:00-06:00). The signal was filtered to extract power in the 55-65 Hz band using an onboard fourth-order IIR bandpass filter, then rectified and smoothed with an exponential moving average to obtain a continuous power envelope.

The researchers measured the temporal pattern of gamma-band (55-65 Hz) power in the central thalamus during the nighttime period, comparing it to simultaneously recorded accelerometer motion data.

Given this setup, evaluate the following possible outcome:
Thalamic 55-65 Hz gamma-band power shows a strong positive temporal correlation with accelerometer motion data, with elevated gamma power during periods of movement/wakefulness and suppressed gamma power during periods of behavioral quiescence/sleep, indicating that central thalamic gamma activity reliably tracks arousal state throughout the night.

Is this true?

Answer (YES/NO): NO